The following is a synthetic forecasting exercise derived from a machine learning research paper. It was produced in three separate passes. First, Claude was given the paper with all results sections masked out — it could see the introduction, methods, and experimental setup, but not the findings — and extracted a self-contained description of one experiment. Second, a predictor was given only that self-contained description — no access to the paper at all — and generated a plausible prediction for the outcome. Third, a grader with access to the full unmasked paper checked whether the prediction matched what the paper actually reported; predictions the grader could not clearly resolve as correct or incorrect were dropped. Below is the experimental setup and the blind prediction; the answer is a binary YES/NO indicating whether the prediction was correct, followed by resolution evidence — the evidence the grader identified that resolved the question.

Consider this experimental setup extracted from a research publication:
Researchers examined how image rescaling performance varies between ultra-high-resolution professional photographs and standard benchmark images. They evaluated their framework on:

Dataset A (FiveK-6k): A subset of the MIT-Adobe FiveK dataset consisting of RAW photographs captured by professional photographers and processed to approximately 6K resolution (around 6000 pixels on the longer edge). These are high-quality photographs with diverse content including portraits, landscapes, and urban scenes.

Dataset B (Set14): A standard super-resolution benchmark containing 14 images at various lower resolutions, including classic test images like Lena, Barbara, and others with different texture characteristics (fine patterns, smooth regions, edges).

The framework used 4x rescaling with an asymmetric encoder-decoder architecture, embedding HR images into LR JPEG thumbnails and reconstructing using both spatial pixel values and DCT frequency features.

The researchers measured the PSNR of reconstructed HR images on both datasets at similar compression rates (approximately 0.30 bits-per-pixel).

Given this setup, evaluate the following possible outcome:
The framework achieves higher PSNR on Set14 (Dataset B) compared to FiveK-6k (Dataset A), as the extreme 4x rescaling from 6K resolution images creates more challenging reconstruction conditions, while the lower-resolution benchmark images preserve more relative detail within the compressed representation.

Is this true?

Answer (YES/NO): NO